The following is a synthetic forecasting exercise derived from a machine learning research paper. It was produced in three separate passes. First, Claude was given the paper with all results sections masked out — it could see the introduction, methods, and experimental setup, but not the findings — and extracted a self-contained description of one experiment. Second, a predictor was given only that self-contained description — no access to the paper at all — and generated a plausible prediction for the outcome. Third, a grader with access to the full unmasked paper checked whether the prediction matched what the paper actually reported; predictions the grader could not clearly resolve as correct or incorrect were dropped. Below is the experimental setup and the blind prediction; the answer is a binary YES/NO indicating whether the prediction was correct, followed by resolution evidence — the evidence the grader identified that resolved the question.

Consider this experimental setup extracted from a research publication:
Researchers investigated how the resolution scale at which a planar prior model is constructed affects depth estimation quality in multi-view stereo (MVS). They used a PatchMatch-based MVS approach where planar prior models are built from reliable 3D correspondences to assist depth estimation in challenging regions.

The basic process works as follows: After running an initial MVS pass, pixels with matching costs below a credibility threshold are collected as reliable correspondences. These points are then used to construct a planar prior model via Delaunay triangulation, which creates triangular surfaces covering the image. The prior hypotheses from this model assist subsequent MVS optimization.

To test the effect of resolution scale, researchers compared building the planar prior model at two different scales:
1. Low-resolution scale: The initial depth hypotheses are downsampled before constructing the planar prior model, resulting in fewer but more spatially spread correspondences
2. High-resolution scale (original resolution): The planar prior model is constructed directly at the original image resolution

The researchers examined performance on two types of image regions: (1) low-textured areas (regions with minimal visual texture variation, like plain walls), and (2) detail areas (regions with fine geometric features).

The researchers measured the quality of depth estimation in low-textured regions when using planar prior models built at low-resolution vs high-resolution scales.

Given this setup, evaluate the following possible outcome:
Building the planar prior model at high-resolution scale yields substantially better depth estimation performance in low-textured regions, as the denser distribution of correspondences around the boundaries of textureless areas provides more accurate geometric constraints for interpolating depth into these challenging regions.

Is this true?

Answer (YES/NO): NO